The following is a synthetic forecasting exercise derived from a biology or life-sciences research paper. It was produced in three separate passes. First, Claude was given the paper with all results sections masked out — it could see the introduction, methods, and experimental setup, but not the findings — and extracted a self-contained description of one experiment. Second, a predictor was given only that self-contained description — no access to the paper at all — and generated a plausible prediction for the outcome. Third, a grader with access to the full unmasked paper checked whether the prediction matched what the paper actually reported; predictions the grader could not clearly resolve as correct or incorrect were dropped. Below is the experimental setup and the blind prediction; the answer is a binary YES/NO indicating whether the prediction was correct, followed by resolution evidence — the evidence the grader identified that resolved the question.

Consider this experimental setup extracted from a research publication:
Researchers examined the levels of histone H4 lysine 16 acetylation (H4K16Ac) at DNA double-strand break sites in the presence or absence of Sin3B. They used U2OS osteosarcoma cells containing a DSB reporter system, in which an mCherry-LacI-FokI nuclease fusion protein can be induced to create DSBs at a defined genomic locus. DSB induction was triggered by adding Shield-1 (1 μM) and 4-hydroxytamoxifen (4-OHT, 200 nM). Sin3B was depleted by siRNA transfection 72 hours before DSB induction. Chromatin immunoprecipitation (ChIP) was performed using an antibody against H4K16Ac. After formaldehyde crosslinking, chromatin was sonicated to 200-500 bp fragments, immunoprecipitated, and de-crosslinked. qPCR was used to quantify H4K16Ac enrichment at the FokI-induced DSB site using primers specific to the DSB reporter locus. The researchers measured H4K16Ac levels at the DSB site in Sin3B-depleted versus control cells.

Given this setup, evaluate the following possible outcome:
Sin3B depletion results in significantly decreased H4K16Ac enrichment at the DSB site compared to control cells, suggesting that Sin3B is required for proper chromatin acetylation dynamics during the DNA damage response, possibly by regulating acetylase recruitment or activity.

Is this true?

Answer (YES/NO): NO